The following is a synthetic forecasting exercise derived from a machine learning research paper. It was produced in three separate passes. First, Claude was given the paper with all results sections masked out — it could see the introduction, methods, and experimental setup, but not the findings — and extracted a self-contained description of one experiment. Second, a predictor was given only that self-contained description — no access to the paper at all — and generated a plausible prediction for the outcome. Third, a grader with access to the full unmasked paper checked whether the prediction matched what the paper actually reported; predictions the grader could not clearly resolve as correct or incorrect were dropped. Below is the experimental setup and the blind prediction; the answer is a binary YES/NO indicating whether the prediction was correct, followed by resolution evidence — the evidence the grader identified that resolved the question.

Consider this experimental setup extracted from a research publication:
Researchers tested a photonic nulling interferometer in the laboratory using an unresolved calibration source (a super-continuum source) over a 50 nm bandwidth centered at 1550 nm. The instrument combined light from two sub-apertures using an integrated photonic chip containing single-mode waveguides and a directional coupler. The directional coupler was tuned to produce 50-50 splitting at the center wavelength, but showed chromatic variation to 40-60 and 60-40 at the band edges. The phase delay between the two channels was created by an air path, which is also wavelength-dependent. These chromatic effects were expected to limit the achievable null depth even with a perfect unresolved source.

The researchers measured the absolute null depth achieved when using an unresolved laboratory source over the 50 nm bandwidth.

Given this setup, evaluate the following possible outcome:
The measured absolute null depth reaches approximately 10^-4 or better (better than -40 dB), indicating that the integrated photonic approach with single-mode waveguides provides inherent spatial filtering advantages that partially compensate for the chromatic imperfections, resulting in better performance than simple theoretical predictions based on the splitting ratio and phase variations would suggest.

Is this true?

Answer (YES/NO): NO